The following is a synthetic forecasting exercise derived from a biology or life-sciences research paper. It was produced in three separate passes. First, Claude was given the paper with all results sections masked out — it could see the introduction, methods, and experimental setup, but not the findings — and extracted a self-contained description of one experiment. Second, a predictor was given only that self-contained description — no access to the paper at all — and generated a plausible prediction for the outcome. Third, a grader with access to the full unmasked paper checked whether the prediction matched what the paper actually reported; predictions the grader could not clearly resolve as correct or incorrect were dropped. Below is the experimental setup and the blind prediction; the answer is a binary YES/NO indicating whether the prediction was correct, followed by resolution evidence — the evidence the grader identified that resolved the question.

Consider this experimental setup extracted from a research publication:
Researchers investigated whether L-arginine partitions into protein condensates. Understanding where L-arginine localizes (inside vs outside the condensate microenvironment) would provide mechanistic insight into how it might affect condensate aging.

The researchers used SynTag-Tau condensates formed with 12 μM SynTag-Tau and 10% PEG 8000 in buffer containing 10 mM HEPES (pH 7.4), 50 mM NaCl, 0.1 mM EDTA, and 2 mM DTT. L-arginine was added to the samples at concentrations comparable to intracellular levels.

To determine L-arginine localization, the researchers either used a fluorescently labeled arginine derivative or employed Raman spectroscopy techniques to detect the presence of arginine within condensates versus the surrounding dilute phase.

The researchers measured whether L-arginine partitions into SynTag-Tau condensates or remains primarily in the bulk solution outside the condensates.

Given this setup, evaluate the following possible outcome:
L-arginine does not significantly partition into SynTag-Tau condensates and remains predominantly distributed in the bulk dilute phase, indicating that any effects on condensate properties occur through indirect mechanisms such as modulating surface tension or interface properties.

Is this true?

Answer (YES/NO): NO